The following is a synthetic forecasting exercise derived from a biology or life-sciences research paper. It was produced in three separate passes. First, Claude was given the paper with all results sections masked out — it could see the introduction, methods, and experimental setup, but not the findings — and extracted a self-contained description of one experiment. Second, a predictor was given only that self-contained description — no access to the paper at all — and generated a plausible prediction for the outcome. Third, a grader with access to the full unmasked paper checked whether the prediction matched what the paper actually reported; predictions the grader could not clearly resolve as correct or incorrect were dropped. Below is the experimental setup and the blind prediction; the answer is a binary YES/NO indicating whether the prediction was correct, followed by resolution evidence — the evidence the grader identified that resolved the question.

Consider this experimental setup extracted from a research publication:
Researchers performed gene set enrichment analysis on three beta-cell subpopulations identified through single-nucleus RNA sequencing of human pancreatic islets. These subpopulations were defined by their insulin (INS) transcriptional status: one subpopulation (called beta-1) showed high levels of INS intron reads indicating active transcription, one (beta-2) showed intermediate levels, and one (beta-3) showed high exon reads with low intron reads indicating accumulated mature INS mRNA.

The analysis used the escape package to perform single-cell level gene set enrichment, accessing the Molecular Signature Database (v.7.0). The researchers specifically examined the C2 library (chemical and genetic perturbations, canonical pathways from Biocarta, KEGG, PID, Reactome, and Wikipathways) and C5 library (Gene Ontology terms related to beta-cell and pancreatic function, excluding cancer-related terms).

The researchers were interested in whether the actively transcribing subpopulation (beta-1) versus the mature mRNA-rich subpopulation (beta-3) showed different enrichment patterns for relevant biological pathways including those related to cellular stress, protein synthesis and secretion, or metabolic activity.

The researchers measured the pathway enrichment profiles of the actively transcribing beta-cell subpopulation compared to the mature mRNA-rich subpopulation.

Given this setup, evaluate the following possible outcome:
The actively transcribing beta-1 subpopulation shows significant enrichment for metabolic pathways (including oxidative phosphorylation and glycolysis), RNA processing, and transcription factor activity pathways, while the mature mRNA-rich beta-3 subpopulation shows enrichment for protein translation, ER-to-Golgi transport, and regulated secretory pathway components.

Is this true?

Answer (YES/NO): NO